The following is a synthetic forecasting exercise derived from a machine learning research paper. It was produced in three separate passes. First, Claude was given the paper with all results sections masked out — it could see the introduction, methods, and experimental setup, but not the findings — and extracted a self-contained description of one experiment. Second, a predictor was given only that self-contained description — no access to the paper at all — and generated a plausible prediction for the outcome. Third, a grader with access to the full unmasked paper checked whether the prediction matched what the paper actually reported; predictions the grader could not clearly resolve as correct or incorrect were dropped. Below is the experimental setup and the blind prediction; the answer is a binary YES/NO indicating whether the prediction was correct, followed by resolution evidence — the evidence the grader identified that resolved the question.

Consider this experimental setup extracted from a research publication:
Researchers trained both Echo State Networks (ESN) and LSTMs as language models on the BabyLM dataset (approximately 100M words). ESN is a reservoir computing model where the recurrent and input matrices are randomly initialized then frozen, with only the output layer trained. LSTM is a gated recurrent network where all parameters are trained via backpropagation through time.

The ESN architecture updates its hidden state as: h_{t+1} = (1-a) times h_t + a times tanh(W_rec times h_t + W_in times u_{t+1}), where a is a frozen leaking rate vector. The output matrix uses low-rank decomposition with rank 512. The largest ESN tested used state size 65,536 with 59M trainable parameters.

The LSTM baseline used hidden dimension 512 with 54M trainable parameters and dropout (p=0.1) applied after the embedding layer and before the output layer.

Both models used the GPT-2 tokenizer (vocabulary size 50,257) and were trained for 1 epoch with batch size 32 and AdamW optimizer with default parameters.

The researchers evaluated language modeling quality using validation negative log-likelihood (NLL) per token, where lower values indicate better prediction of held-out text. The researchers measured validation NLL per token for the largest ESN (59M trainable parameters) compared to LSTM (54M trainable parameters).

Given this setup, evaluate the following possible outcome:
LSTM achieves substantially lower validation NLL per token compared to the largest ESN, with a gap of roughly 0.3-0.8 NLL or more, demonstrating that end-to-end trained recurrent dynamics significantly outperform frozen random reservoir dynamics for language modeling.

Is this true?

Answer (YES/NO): YES